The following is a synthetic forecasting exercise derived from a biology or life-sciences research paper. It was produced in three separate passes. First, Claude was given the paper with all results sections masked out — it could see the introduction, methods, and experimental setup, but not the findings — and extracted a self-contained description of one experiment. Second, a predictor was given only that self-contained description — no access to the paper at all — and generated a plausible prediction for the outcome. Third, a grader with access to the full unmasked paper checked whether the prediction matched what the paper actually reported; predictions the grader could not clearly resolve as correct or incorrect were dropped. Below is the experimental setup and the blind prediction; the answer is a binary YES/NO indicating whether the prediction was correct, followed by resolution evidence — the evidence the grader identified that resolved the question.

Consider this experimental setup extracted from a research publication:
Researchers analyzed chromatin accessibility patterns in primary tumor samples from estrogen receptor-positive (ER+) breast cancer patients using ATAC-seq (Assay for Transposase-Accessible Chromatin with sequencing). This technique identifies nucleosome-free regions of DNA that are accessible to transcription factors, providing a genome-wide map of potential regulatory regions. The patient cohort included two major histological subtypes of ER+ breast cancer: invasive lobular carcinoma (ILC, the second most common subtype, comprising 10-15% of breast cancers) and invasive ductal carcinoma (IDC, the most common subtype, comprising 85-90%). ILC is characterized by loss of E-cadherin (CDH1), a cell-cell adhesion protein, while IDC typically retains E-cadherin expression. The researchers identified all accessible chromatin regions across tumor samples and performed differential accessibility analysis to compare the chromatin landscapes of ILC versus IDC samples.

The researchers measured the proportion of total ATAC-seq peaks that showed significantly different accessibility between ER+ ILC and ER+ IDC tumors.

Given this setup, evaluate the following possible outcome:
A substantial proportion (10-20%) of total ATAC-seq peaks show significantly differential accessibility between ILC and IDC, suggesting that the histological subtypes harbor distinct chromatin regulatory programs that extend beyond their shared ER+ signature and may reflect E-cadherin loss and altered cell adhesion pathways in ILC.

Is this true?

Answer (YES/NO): NO